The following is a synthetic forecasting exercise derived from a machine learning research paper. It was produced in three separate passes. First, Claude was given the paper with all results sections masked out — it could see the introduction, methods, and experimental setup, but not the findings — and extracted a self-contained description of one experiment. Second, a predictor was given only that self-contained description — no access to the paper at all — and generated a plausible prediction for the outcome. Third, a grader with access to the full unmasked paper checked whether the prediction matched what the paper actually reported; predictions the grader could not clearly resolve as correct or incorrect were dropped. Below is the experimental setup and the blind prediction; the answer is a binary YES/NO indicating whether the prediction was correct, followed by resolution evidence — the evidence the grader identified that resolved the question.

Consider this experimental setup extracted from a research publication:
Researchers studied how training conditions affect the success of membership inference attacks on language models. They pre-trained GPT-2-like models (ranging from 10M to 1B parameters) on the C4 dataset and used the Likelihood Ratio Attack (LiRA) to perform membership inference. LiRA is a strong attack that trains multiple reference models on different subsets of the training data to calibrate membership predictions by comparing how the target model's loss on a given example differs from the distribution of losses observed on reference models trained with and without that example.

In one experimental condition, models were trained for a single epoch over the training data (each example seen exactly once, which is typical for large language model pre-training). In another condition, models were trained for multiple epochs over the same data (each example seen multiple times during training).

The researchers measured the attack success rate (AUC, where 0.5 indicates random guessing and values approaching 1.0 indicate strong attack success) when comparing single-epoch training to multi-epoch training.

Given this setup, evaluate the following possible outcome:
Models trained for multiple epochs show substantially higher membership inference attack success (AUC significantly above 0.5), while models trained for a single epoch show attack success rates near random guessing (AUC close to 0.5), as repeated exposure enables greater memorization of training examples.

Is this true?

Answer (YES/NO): NO